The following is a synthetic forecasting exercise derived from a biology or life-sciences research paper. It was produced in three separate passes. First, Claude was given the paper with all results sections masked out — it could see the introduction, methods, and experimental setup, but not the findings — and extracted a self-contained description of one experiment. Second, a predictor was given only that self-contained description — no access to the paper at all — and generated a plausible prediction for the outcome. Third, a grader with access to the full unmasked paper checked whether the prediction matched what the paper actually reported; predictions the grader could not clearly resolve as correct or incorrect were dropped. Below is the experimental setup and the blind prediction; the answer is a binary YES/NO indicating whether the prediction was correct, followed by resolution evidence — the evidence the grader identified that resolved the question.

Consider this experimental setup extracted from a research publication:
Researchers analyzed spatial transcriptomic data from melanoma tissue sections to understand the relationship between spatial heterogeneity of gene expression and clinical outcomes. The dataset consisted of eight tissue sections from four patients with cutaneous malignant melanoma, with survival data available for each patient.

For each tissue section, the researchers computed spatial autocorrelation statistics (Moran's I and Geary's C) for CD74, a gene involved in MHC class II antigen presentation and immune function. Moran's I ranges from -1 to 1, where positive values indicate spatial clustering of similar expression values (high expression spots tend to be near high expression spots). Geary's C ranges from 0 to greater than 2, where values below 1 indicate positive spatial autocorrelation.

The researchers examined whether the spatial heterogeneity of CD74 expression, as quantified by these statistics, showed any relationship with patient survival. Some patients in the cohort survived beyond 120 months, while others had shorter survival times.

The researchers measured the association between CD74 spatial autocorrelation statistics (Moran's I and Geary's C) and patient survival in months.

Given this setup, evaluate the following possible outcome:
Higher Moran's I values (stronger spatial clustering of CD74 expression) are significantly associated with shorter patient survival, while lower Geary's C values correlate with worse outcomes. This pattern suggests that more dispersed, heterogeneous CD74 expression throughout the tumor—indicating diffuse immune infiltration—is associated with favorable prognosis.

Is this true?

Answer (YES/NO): NO